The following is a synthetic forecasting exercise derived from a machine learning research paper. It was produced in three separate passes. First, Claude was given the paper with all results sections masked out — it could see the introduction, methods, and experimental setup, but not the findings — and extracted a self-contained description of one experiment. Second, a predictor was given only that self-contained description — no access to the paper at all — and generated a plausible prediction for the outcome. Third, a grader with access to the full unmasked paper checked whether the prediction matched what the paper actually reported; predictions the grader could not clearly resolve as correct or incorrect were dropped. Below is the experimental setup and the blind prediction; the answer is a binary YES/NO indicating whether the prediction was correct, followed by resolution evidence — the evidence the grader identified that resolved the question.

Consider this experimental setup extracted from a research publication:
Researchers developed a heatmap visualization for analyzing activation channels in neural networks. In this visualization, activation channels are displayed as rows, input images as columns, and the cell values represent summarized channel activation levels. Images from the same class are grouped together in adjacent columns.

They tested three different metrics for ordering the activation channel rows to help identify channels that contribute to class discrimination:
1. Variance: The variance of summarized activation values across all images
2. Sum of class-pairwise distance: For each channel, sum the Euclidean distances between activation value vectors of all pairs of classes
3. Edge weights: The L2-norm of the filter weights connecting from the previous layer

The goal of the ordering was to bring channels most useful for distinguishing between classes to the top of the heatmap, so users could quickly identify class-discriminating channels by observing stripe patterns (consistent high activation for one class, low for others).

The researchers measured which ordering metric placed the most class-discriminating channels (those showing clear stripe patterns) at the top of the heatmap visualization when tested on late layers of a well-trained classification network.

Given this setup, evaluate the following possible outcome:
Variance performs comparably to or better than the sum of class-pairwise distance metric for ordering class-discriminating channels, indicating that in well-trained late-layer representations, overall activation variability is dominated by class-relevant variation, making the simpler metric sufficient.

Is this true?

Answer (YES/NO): NO